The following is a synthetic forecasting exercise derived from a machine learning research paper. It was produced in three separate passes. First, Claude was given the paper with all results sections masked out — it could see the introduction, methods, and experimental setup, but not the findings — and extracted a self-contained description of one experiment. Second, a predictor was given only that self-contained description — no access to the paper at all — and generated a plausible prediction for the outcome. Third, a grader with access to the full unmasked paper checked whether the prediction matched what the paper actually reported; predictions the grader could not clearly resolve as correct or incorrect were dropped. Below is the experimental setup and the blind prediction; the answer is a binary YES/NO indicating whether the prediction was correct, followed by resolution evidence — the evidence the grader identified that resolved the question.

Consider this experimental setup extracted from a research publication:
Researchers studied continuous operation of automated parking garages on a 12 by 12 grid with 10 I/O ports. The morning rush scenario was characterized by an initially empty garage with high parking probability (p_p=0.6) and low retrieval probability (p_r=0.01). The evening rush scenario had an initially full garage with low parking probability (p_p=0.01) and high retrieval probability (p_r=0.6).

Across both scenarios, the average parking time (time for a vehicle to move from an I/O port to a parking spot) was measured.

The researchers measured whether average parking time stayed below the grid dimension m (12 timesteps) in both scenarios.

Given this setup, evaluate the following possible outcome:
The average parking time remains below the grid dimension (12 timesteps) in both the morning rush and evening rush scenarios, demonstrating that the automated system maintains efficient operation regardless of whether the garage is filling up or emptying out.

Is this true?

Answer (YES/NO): YES